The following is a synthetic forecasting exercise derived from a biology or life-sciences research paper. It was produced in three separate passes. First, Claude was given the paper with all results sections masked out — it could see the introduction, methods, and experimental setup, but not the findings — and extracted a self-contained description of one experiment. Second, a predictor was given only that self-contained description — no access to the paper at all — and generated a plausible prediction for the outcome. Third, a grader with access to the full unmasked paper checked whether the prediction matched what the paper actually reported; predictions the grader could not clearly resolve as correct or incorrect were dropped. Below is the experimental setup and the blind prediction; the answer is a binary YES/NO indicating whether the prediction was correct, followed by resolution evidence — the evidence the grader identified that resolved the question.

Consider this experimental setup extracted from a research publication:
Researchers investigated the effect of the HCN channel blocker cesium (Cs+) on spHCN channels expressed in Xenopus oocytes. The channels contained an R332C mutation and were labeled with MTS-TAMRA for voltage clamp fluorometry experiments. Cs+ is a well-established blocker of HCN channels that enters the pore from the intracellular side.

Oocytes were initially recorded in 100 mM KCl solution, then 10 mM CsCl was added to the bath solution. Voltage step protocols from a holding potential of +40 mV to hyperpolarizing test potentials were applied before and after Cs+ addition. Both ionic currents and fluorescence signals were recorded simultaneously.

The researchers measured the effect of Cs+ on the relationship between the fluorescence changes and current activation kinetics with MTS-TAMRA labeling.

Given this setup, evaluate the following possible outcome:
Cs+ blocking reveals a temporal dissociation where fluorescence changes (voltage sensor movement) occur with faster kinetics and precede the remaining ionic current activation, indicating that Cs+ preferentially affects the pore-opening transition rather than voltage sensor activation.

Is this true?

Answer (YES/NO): NO